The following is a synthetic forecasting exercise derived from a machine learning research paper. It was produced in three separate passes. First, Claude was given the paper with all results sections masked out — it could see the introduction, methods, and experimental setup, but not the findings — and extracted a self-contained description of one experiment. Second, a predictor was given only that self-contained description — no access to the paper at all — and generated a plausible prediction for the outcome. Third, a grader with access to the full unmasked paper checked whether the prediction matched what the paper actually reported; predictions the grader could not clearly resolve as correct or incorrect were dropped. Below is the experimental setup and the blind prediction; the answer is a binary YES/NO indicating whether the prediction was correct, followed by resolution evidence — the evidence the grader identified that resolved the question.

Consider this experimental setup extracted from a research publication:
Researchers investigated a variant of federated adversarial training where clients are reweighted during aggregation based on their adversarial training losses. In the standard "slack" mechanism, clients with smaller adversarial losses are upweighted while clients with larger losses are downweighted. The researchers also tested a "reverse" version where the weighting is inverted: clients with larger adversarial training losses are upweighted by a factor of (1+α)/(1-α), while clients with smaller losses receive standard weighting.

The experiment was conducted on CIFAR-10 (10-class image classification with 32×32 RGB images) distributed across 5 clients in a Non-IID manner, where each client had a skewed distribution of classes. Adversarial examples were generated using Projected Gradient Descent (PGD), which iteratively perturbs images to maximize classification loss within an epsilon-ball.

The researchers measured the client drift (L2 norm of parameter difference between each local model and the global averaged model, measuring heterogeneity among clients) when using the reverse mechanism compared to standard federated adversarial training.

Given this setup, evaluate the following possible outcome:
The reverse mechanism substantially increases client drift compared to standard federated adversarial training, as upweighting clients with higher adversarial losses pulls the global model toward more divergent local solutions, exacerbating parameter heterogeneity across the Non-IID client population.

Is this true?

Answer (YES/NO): YES